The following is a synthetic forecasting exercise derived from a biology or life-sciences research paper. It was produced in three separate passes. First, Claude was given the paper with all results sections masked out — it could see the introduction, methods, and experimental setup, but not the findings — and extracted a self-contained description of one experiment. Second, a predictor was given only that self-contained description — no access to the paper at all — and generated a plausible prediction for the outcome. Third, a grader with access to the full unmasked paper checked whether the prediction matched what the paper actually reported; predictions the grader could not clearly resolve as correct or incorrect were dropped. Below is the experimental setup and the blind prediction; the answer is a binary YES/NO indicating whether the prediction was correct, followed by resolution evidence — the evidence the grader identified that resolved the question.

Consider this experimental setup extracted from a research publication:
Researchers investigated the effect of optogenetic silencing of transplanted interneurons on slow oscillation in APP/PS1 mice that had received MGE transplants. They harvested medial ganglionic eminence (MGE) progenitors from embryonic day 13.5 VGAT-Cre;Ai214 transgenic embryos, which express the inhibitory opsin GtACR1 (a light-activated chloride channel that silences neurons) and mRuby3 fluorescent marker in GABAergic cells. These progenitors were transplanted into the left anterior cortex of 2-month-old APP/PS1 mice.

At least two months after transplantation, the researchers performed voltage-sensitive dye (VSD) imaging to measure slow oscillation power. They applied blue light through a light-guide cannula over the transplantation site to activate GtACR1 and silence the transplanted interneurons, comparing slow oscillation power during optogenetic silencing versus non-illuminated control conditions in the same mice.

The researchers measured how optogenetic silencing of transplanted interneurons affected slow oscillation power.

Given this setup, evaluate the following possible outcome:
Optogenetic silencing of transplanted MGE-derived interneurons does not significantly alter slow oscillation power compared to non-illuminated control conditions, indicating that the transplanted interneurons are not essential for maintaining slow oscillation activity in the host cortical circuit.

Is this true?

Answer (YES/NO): NO